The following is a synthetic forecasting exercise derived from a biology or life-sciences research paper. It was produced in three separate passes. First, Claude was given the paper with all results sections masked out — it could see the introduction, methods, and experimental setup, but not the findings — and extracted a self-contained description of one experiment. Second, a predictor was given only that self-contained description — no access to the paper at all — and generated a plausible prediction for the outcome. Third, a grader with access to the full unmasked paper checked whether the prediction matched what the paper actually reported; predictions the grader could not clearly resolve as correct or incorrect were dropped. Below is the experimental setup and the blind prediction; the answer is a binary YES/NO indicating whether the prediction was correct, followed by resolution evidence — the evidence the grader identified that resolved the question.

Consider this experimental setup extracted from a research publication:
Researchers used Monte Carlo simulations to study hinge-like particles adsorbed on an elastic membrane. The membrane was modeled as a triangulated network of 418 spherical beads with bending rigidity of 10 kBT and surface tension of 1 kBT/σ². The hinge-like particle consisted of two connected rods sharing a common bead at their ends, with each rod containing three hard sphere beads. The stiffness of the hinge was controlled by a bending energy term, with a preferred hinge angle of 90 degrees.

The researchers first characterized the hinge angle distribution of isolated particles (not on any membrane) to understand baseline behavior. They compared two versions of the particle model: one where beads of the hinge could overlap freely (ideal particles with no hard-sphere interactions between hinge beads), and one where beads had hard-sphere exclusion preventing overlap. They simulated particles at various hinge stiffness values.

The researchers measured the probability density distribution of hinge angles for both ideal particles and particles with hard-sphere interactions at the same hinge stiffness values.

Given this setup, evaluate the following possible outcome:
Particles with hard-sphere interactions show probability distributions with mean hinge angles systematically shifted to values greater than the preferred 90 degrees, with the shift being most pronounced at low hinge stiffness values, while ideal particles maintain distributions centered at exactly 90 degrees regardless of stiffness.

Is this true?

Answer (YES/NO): NO